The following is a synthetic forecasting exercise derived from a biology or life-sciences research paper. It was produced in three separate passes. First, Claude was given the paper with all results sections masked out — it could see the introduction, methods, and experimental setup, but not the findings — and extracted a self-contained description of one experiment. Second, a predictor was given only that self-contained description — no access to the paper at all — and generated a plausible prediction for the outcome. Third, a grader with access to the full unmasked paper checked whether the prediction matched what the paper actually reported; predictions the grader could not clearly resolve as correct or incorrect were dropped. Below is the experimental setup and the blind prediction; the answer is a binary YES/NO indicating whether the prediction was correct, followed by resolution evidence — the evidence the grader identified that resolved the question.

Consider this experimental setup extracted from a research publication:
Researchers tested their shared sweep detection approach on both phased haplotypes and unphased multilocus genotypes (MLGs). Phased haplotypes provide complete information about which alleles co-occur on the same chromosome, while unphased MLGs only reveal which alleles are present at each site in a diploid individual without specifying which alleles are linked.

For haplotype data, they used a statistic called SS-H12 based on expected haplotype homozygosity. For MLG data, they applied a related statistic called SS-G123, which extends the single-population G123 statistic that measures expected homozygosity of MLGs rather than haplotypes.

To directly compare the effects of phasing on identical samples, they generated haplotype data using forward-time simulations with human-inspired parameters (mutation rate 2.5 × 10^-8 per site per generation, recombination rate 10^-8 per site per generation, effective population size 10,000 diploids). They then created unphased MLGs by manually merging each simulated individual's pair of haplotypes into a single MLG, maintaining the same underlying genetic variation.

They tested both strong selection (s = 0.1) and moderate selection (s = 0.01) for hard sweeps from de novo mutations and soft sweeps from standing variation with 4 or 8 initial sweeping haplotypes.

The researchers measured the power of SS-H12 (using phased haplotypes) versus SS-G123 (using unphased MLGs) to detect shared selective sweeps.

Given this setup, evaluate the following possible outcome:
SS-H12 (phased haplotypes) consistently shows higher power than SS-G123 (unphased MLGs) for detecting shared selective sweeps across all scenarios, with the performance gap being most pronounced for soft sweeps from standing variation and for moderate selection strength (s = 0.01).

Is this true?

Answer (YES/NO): NO